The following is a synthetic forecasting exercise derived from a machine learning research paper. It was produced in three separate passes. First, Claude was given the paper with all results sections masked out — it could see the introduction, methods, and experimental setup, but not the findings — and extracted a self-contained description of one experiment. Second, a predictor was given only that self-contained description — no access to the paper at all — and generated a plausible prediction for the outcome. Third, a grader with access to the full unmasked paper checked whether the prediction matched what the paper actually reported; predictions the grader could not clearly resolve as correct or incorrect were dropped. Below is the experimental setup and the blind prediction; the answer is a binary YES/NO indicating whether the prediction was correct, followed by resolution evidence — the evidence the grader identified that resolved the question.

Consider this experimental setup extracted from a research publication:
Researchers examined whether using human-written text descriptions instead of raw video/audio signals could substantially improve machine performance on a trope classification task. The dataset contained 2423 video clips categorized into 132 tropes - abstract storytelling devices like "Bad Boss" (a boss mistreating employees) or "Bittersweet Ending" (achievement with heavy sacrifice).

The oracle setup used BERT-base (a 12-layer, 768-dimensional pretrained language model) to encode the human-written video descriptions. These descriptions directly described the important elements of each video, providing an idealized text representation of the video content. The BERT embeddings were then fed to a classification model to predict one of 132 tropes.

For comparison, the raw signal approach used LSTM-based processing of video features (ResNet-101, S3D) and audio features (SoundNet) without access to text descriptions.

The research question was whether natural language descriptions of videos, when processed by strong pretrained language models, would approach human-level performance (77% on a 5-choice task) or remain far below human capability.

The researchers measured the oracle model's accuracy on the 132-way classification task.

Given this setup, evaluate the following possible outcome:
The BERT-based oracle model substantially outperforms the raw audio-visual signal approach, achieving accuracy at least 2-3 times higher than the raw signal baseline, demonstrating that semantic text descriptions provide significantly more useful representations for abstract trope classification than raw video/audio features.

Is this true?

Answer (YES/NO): YES